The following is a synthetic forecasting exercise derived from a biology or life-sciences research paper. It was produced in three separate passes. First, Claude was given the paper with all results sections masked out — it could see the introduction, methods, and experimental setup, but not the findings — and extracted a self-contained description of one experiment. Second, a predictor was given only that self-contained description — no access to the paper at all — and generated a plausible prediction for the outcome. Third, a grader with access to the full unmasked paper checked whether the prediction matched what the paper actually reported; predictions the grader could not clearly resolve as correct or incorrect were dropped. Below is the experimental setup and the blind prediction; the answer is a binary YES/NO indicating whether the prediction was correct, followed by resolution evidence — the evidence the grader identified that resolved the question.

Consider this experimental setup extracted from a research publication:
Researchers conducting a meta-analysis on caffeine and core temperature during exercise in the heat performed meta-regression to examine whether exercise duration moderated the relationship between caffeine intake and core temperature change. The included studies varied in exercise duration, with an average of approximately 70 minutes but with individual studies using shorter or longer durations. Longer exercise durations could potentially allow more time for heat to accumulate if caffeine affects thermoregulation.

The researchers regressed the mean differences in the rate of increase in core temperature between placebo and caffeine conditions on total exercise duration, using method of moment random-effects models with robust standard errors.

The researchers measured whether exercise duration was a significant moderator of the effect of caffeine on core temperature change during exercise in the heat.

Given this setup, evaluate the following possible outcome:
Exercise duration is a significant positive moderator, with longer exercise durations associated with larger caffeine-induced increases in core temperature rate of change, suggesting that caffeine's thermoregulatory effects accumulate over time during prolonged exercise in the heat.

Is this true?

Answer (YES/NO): NO